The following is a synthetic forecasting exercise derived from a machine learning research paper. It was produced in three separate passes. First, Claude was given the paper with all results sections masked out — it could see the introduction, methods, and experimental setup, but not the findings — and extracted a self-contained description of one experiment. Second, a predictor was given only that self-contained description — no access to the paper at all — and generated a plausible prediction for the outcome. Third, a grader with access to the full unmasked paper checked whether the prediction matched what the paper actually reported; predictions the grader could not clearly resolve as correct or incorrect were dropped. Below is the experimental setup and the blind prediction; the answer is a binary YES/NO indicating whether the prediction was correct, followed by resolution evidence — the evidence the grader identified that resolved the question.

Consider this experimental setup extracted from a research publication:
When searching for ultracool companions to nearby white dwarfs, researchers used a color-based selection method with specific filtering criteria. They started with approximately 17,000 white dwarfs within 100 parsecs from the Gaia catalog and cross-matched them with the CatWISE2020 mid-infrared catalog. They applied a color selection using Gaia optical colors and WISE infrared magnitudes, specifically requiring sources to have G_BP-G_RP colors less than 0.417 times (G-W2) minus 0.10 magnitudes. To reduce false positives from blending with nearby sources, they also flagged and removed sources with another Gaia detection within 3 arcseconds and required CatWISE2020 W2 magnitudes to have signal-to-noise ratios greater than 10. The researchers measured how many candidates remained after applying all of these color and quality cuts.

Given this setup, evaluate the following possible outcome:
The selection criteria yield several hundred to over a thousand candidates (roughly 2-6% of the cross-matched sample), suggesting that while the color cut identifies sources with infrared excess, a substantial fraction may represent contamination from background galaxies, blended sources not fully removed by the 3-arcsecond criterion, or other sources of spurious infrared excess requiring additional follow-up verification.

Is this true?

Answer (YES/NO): NO